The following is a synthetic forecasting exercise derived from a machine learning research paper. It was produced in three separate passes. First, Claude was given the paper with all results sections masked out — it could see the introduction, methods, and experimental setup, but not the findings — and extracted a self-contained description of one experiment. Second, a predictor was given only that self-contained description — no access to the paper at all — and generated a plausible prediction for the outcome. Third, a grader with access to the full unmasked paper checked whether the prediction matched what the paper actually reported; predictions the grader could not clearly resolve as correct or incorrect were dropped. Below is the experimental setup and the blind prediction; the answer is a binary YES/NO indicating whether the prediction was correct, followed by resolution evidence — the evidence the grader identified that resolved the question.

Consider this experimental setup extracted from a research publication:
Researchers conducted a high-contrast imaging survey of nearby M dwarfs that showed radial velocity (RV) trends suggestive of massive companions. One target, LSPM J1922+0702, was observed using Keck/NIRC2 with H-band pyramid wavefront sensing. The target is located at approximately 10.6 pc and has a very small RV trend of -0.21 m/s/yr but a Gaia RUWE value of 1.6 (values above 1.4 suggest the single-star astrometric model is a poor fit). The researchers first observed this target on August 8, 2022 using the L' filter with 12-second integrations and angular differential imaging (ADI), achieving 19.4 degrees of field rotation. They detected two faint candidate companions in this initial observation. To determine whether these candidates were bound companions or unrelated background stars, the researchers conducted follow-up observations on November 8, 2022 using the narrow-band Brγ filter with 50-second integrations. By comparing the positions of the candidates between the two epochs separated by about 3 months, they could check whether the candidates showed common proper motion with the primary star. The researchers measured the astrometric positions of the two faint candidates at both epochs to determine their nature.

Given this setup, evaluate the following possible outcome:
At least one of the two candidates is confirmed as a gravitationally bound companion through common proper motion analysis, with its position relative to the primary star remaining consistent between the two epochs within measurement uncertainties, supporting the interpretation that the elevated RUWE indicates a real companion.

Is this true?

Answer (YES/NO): NO